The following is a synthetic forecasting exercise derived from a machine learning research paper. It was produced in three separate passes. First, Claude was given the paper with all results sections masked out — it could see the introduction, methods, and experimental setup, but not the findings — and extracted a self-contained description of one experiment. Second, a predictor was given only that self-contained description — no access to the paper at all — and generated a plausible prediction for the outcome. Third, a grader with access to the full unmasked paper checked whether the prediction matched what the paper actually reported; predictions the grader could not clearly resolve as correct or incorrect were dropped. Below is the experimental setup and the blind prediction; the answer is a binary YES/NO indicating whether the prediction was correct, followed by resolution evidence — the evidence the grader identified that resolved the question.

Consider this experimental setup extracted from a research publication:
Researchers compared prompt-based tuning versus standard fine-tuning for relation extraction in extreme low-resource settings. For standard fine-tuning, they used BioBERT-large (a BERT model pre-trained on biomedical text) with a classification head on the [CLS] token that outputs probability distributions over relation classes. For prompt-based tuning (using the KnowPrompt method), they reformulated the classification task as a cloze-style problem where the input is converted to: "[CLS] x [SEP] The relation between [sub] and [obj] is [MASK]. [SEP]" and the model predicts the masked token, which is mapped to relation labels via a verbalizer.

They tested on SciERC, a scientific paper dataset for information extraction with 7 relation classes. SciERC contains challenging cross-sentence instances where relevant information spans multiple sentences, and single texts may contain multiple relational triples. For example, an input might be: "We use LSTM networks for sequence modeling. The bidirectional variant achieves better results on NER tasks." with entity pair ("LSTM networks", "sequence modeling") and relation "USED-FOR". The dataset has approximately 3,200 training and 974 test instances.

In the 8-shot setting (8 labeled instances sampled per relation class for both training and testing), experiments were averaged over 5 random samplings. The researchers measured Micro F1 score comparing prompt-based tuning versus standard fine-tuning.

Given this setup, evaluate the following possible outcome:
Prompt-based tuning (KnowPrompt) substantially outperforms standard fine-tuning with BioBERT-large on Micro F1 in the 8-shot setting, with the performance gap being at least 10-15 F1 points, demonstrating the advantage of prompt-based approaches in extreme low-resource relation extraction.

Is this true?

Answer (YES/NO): NO